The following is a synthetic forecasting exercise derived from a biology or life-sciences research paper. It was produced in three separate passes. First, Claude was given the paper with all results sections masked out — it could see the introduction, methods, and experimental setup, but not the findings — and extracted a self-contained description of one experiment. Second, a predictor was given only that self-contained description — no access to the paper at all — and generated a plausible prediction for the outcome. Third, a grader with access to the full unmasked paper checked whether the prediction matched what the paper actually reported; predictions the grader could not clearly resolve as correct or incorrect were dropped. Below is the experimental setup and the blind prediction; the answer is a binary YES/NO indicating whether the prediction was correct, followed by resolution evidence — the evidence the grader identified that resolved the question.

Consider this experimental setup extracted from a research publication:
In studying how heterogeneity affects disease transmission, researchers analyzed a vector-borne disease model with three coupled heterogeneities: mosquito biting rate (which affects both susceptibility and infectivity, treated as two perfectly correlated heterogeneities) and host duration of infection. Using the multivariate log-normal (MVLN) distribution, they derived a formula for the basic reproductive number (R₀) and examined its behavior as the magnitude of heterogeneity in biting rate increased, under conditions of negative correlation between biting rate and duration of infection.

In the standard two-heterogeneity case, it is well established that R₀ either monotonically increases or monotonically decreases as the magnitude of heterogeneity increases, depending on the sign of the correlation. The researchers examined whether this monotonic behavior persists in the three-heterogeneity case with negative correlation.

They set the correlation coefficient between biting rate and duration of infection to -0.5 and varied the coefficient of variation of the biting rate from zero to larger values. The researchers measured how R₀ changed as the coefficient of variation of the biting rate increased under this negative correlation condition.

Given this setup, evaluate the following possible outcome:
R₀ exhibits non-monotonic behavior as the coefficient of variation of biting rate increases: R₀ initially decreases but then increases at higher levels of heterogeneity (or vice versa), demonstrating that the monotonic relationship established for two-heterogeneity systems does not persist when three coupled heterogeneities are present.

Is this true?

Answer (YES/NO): YES